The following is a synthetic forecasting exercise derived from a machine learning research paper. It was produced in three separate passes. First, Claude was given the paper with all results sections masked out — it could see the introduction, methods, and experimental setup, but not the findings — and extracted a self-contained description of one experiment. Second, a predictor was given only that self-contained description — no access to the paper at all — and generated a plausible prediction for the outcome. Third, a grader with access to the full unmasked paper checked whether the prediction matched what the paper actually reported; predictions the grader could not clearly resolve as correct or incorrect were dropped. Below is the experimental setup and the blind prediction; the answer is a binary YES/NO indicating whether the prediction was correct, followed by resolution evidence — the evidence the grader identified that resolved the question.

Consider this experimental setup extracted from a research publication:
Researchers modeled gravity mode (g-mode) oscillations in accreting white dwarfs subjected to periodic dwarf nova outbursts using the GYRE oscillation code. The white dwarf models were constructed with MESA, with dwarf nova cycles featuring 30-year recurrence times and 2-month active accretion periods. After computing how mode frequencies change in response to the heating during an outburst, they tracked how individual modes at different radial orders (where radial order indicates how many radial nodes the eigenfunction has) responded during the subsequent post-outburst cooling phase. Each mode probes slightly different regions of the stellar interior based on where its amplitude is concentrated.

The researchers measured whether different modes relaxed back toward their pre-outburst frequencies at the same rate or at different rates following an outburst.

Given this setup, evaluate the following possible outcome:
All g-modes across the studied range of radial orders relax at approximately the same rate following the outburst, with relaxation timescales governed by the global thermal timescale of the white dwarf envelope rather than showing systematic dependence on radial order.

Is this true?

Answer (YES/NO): NO